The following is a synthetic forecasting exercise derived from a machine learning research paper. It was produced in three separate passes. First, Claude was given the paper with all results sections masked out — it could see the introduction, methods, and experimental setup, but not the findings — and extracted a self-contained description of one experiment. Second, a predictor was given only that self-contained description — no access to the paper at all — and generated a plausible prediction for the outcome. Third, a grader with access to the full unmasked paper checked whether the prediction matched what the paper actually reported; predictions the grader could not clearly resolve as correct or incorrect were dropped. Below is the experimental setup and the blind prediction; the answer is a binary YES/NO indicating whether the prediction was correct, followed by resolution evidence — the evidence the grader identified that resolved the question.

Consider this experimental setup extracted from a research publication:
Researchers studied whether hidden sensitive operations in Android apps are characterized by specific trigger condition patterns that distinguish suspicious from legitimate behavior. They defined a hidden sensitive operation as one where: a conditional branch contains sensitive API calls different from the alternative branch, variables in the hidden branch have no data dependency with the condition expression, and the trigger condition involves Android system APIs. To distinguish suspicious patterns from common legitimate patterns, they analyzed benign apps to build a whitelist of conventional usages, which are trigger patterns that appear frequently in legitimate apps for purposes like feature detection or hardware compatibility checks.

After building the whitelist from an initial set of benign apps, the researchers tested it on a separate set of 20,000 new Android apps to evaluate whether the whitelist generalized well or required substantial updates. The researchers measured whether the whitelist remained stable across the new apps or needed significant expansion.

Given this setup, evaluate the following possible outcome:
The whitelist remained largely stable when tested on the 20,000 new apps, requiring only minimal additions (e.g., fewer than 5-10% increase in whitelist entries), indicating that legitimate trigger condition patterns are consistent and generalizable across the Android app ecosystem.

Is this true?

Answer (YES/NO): YES